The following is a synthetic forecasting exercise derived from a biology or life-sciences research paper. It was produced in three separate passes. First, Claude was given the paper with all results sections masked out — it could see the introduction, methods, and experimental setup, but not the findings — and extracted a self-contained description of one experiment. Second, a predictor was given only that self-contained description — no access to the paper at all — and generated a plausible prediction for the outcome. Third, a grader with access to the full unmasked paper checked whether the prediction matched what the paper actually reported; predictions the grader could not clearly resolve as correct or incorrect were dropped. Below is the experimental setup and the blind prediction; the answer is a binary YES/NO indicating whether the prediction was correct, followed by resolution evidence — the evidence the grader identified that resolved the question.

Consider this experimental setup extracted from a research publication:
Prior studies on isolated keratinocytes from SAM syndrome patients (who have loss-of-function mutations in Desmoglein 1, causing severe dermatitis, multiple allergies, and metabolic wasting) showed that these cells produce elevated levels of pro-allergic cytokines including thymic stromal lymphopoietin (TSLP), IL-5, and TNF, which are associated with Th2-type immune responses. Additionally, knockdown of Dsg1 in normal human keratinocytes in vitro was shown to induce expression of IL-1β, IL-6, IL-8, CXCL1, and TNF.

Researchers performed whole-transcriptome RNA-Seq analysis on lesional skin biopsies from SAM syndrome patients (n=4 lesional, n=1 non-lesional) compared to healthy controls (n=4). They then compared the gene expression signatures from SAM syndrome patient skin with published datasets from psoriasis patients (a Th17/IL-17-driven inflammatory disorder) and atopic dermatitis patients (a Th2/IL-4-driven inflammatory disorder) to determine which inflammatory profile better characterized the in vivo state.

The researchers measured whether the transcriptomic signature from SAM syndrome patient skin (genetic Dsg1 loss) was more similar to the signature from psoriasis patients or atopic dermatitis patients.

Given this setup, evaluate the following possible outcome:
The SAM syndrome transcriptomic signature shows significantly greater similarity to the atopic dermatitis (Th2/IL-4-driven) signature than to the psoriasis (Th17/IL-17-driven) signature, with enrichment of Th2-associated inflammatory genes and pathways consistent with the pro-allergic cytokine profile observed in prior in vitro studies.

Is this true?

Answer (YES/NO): NO